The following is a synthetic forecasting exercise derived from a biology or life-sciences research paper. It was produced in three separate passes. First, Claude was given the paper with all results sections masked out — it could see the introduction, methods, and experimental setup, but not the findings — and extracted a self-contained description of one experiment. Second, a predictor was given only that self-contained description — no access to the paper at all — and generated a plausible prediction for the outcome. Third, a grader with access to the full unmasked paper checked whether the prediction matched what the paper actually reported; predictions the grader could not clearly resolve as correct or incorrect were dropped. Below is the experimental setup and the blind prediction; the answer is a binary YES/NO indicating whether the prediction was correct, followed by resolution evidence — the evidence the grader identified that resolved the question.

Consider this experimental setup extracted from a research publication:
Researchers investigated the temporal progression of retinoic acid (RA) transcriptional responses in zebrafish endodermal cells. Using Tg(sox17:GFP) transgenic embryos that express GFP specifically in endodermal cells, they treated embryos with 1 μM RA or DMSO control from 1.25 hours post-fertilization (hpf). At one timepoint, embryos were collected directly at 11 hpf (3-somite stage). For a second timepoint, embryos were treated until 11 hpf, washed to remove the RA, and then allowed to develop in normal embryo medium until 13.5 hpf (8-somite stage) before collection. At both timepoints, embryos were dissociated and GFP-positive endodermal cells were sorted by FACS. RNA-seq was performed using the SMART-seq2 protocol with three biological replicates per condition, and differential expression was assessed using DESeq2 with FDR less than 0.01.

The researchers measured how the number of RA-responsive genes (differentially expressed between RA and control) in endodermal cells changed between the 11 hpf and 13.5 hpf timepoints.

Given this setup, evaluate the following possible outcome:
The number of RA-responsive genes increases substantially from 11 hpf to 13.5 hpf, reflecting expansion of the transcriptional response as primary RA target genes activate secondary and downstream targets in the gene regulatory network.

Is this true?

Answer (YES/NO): NO